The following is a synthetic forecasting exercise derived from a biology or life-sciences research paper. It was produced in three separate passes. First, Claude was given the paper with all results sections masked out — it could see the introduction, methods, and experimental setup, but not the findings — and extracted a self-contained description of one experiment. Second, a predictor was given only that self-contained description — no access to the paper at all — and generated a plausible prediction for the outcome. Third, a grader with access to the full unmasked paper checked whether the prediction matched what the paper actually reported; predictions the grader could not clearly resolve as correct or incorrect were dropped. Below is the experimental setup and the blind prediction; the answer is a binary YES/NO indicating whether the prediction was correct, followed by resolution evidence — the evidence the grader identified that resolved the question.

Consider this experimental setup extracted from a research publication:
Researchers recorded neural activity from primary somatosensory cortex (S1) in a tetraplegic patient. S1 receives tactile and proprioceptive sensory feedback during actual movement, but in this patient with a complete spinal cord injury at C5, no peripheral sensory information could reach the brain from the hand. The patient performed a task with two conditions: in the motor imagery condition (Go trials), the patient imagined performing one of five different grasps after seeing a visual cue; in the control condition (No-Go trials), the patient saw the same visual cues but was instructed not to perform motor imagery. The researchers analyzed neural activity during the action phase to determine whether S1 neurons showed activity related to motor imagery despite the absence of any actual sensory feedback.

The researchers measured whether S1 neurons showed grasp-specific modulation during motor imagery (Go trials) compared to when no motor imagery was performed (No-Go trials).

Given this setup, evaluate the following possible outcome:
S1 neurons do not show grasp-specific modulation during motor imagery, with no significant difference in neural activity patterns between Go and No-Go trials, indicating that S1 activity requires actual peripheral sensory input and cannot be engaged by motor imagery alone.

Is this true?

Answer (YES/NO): NO